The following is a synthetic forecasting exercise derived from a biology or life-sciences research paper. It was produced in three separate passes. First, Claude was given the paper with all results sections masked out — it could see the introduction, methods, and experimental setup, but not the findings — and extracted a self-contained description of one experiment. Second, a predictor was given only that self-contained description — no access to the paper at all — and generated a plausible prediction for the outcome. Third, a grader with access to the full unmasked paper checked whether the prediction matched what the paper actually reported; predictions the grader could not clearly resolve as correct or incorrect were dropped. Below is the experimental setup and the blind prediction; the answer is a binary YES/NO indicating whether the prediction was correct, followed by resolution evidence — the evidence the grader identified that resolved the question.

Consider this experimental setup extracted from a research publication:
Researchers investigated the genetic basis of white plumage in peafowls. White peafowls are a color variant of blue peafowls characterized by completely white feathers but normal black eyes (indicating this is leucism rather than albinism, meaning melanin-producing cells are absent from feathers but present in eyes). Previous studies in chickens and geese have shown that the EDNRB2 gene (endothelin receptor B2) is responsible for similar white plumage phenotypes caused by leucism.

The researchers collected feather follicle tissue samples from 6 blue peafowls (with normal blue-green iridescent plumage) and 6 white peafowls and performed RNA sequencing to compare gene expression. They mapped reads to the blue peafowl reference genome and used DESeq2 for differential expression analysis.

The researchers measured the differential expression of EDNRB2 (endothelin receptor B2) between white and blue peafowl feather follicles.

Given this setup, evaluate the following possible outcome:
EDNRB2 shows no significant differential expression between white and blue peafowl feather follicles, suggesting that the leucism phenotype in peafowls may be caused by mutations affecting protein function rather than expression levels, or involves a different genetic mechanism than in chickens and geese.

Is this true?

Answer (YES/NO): NO